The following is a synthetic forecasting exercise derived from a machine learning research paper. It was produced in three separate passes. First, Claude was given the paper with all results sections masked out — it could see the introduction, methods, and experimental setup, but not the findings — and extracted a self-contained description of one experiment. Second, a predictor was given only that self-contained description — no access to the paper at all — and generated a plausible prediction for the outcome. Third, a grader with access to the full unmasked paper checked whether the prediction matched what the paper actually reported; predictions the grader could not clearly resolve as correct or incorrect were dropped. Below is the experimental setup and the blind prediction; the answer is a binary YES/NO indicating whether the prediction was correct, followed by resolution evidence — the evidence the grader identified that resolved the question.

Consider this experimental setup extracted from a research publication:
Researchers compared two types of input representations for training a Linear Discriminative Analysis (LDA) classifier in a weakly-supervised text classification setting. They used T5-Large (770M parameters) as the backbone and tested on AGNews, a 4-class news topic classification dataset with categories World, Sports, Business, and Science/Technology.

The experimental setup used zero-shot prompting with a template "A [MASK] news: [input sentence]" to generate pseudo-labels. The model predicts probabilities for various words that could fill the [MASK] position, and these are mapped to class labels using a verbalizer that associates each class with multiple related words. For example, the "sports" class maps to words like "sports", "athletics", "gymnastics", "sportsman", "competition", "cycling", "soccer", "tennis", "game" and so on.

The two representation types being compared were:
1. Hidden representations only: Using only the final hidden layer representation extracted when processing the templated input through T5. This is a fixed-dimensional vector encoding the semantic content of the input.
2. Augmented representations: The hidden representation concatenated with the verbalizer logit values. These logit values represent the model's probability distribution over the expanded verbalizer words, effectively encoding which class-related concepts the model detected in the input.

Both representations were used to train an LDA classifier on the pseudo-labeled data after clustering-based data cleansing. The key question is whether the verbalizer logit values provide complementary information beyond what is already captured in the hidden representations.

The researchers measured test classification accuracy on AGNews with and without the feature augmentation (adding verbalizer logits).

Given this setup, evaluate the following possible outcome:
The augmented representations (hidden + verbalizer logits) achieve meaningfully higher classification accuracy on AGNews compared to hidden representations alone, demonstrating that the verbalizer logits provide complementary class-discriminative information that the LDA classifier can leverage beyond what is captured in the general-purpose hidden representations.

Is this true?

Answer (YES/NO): NO